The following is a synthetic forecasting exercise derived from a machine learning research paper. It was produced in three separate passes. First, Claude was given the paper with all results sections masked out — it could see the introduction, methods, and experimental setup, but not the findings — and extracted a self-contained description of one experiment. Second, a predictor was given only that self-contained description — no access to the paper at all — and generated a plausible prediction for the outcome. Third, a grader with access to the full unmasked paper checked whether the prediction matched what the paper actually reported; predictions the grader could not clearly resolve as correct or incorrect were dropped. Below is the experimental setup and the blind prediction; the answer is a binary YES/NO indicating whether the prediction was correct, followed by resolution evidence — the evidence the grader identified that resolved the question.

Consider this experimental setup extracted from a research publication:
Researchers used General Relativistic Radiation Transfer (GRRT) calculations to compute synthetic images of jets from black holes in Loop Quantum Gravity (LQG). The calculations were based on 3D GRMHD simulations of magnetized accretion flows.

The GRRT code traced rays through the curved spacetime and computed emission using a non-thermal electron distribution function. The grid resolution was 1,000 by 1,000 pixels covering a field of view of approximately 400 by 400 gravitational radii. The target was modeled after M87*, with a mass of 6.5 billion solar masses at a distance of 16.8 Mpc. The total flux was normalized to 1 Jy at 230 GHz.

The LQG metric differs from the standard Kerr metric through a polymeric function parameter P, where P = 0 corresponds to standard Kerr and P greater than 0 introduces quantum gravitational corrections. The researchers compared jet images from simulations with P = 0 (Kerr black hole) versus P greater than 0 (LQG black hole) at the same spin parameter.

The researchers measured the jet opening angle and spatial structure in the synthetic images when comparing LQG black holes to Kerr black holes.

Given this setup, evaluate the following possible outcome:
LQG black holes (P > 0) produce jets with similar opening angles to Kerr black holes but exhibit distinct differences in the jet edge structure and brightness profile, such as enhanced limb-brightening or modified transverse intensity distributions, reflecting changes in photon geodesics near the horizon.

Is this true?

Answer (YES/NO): NO